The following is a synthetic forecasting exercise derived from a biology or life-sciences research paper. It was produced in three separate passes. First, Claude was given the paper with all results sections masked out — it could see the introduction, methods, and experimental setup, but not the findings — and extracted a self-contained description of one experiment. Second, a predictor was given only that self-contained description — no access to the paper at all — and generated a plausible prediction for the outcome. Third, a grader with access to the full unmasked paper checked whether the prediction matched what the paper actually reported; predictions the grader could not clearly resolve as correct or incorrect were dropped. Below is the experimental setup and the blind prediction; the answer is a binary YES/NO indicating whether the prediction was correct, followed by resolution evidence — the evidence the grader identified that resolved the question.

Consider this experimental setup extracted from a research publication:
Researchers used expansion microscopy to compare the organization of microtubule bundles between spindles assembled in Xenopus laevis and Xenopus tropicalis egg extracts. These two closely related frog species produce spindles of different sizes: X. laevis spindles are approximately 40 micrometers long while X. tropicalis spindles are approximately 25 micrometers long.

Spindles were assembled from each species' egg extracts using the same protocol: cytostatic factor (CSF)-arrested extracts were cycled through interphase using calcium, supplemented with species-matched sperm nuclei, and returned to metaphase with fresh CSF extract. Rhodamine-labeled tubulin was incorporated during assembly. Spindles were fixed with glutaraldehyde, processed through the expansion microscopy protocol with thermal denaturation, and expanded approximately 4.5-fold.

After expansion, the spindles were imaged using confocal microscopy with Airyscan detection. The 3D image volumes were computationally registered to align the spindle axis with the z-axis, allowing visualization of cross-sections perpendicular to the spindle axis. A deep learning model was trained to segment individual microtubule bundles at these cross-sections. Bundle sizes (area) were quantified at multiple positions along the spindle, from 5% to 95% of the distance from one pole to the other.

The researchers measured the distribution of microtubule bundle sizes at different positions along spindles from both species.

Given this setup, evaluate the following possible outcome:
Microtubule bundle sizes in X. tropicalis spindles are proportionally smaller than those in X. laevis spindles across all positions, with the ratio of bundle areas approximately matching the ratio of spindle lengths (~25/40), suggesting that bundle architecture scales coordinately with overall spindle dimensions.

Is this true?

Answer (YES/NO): NO